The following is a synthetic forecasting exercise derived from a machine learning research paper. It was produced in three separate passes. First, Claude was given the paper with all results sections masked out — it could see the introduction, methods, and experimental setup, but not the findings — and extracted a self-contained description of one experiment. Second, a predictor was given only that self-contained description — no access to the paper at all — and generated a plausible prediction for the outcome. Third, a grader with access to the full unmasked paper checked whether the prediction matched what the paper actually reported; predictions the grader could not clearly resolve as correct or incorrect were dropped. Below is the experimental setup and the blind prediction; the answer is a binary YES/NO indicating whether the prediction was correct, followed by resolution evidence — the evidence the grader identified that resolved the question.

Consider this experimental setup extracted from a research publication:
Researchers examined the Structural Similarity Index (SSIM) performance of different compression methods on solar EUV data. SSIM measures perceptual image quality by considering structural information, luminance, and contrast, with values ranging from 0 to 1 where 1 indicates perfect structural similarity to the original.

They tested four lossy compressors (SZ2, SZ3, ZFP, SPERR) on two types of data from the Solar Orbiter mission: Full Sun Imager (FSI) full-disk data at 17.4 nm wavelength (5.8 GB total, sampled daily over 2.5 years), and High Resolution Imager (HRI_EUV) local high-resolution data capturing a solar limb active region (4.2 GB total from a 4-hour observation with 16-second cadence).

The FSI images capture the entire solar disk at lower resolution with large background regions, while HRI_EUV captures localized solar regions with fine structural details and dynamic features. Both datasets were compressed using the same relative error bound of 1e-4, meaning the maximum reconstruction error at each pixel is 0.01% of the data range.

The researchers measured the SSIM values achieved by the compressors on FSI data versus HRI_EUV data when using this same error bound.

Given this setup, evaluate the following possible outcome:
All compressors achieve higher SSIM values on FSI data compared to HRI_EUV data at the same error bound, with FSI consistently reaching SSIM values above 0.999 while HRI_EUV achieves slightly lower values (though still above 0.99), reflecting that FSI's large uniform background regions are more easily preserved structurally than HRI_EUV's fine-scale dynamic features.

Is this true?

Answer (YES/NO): NO